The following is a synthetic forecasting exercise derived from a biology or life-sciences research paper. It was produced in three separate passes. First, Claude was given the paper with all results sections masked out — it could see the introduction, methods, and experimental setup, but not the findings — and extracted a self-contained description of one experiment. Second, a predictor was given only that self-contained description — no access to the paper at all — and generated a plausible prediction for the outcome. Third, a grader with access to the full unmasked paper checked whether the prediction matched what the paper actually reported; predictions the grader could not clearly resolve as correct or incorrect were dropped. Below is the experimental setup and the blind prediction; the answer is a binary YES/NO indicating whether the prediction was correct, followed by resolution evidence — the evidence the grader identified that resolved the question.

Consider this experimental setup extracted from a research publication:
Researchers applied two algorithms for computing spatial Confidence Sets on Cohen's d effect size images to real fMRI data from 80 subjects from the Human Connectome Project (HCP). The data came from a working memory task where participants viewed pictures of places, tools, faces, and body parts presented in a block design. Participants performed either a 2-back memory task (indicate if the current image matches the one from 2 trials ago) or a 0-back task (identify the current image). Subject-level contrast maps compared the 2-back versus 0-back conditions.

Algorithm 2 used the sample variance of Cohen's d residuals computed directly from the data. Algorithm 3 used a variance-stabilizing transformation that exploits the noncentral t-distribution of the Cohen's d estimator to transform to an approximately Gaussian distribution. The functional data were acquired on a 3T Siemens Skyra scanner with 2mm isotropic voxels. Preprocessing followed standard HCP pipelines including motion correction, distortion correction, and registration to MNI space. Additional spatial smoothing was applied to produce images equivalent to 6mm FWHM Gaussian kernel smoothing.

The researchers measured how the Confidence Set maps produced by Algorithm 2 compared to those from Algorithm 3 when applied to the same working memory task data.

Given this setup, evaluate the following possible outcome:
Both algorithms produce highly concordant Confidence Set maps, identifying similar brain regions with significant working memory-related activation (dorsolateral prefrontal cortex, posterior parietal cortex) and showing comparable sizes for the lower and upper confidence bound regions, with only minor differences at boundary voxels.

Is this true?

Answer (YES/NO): YES